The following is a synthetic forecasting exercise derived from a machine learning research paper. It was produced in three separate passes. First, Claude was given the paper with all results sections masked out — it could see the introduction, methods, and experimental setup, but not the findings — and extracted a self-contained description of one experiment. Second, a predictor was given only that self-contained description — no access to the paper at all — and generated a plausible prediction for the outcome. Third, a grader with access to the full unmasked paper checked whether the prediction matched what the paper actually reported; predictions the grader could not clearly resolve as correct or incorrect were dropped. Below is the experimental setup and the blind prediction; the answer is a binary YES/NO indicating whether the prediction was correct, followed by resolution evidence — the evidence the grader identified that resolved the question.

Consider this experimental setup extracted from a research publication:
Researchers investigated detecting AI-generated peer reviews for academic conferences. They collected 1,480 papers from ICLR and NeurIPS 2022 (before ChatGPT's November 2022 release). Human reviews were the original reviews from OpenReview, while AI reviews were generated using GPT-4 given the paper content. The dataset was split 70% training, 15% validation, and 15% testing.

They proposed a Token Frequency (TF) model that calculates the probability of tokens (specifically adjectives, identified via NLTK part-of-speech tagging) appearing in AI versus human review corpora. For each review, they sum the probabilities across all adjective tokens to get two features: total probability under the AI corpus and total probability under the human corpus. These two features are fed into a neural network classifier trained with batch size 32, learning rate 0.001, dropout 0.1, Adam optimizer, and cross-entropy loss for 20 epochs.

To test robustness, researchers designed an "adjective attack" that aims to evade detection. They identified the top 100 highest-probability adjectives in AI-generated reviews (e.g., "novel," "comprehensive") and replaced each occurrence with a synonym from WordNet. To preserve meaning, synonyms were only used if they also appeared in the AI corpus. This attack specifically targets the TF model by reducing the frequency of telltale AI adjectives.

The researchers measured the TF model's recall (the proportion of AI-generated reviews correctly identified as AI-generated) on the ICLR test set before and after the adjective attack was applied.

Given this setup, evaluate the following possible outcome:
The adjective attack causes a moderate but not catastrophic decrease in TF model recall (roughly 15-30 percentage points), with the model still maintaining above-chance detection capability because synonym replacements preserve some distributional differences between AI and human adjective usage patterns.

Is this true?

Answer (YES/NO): NO